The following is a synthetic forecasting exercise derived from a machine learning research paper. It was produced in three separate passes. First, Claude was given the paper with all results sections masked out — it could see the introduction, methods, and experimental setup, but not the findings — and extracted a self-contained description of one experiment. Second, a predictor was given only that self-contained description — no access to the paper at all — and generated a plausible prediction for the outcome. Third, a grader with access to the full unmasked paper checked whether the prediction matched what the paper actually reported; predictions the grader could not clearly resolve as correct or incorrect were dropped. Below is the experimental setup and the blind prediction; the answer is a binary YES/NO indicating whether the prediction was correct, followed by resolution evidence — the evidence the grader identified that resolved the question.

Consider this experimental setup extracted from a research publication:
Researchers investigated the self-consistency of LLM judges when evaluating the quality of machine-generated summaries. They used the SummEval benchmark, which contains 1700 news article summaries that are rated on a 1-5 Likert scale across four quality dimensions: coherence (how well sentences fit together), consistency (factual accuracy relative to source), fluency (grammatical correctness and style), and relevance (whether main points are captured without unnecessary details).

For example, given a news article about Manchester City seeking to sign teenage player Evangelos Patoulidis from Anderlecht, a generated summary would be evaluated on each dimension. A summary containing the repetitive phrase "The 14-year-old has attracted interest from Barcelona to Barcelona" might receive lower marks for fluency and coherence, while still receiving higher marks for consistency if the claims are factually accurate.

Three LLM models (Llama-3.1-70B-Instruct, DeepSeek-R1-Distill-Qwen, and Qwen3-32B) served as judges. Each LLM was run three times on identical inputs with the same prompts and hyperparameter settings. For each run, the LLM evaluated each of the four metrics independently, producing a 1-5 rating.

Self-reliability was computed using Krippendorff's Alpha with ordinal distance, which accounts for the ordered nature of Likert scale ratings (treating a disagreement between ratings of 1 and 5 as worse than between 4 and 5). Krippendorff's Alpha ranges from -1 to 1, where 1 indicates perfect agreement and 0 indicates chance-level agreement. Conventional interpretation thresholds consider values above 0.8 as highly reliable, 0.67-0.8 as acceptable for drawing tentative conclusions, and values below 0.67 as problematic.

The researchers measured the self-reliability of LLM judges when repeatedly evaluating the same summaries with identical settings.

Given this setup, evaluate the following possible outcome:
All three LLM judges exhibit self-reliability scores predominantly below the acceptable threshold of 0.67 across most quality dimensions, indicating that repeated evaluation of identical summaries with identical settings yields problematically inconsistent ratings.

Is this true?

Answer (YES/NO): NO